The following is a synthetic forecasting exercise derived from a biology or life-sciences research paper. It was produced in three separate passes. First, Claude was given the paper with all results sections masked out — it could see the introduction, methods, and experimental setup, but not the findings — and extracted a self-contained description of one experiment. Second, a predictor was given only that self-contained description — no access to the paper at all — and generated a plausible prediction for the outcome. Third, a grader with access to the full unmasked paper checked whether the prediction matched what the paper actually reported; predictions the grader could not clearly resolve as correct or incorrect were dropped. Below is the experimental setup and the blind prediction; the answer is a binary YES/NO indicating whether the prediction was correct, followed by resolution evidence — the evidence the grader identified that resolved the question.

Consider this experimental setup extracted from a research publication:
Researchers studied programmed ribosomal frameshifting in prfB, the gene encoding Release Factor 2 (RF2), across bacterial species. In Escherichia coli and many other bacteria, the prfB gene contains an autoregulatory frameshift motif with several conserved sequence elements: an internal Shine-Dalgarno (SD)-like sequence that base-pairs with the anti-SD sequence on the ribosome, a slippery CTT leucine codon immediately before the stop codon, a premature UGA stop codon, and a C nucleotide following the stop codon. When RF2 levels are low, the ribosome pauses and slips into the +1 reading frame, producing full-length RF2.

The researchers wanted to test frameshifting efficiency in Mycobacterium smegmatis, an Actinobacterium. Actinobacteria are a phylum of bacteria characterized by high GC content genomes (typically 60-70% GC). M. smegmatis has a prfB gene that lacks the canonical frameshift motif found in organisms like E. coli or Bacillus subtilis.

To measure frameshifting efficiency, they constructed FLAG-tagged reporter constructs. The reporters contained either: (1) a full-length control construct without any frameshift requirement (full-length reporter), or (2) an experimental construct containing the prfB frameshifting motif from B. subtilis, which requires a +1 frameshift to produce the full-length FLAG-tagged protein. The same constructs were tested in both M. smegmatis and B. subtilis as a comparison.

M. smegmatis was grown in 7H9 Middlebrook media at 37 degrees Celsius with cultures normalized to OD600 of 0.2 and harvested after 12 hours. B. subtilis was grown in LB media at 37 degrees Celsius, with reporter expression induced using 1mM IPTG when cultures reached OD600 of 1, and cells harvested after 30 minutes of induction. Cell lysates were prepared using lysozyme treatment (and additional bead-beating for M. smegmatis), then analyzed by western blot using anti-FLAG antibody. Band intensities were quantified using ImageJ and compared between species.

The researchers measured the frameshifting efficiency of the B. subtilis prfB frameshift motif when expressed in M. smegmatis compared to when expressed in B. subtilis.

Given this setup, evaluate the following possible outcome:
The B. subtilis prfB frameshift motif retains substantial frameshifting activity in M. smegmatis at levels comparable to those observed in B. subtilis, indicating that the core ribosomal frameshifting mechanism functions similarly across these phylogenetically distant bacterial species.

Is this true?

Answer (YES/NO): NO